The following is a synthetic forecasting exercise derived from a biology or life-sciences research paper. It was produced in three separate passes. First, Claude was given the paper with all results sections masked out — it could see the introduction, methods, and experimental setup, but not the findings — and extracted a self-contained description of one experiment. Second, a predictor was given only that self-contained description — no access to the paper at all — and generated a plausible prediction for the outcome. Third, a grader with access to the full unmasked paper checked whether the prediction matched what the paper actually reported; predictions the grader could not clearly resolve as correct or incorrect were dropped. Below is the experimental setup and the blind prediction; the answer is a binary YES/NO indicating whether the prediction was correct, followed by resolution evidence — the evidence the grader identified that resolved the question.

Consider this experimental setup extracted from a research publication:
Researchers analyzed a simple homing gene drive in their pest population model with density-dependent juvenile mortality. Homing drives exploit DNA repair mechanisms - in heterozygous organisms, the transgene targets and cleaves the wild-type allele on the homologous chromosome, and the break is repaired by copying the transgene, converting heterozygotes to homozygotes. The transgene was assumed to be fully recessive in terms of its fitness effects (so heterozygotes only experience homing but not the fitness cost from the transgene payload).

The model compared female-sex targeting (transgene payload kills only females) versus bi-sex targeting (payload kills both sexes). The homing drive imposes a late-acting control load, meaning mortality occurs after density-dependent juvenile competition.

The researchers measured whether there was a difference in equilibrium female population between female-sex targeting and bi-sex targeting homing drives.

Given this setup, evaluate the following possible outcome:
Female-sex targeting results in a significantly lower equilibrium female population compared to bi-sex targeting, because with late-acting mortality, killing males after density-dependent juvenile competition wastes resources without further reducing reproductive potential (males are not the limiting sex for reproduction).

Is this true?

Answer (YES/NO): NO